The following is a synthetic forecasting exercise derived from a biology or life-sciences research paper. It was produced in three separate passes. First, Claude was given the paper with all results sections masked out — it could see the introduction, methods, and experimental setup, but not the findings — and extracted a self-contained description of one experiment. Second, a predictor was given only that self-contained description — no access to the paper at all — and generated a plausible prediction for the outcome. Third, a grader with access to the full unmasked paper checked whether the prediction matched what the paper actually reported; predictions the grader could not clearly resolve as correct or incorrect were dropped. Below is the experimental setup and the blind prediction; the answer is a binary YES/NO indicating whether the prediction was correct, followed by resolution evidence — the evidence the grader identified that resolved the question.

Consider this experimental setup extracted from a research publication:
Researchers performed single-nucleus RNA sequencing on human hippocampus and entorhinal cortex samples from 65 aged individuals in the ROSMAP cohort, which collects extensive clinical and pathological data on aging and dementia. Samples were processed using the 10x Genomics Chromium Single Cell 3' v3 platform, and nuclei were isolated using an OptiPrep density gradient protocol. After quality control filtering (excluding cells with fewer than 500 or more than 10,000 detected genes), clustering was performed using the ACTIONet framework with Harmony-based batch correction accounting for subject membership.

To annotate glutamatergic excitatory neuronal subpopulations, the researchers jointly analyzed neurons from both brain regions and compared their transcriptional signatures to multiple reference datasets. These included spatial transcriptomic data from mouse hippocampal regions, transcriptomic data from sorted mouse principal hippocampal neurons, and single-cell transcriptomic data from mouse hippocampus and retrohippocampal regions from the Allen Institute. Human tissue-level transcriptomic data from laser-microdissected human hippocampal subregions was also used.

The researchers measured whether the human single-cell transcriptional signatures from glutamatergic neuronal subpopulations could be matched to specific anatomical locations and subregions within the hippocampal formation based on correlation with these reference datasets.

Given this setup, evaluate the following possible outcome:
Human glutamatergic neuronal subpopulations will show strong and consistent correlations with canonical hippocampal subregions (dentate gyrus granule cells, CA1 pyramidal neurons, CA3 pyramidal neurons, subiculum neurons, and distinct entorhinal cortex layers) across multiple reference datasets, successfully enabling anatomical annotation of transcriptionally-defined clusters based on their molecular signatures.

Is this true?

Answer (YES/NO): YES